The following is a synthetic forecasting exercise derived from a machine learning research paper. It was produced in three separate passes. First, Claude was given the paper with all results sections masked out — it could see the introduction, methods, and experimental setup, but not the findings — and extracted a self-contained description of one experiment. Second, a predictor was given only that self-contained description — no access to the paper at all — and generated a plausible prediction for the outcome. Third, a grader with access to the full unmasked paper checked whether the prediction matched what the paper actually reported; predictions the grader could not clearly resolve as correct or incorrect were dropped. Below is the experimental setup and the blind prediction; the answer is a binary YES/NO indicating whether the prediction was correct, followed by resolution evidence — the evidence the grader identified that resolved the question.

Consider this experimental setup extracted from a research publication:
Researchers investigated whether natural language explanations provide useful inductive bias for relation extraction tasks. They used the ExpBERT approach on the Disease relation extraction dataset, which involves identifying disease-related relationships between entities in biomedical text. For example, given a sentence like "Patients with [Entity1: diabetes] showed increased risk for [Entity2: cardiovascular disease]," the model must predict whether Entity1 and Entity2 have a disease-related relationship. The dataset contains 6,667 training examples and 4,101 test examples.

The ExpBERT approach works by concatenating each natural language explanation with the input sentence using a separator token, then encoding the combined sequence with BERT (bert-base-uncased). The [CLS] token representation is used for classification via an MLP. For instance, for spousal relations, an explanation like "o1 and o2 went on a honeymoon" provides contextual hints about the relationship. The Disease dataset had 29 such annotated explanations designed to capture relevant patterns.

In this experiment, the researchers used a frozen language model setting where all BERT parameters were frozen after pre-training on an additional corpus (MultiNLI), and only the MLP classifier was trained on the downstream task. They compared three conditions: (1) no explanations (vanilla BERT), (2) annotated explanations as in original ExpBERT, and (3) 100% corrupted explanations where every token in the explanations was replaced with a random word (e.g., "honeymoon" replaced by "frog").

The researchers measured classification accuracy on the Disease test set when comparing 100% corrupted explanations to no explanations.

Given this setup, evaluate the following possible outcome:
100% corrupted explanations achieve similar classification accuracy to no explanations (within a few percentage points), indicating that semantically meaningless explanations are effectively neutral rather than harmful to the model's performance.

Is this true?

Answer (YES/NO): NO